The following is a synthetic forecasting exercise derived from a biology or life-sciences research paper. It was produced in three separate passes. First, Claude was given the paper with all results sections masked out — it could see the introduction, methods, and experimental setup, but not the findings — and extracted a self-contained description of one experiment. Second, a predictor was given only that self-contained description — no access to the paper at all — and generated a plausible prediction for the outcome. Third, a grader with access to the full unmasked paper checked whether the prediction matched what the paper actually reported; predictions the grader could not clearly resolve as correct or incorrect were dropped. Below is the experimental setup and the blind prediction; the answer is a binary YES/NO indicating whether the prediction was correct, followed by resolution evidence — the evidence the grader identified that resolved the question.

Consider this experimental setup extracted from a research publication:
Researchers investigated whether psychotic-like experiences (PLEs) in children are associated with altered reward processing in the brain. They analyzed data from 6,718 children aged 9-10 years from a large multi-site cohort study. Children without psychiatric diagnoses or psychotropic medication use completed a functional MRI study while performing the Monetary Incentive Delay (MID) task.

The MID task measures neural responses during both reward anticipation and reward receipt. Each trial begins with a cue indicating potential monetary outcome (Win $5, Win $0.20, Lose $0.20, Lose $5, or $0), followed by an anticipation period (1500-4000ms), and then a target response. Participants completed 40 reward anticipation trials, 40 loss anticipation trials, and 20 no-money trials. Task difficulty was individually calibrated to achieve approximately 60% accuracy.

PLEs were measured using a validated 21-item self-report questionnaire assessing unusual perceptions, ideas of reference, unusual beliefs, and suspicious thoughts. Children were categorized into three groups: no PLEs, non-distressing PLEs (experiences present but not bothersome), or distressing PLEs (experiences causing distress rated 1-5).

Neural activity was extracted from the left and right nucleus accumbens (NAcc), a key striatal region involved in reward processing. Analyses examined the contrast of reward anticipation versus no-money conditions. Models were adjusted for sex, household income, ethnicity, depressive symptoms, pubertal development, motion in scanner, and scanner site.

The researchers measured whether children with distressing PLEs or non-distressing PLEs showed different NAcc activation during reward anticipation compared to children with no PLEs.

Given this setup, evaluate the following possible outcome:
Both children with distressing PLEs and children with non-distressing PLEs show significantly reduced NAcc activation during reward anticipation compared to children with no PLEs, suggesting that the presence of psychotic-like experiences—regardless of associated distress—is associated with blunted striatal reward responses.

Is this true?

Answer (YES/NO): NO